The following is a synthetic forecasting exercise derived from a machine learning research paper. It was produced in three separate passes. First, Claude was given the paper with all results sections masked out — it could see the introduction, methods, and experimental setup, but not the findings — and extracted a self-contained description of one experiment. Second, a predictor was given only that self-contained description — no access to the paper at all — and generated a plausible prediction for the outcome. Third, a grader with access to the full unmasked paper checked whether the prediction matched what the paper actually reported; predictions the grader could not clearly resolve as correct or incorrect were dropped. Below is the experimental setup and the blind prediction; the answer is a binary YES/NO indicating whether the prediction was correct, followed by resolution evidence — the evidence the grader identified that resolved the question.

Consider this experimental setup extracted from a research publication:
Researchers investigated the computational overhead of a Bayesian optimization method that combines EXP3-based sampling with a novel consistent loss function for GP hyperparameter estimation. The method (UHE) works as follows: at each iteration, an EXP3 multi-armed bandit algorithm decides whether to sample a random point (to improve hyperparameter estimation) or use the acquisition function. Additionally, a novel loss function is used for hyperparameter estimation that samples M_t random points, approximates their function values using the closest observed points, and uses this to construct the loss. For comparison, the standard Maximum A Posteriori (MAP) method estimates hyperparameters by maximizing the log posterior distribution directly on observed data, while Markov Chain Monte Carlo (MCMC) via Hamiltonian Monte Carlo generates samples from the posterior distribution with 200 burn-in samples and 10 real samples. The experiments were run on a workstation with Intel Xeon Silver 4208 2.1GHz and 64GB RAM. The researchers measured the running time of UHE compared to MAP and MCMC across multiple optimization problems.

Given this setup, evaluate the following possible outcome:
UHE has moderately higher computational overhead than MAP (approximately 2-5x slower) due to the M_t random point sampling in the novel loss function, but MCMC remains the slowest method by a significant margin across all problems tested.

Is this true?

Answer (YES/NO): NO